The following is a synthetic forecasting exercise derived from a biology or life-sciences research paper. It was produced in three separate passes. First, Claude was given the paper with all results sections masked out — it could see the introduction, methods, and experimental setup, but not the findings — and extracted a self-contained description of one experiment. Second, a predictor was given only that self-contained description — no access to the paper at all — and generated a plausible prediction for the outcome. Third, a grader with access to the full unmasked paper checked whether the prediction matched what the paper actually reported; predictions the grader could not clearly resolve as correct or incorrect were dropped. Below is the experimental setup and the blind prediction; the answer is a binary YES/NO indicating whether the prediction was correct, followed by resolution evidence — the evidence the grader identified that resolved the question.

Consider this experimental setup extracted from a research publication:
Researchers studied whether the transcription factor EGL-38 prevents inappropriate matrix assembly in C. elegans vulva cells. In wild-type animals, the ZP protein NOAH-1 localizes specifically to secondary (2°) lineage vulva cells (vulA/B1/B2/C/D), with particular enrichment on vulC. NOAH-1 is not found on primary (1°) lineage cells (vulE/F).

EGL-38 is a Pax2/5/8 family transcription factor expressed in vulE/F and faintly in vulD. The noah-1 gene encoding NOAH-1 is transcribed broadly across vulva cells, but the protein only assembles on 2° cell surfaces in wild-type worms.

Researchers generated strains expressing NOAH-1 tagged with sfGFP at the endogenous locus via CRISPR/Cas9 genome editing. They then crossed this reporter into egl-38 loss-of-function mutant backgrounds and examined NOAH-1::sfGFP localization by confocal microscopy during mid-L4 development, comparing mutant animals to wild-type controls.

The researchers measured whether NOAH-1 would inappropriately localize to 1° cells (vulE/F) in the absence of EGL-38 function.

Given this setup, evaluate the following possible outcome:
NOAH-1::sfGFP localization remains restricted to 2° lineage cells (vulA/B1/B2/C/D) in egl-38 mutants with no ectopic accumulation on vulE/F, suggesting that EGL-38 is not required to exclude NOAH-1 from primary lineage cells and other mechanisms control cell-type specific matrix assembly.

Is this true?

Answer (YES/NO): NO